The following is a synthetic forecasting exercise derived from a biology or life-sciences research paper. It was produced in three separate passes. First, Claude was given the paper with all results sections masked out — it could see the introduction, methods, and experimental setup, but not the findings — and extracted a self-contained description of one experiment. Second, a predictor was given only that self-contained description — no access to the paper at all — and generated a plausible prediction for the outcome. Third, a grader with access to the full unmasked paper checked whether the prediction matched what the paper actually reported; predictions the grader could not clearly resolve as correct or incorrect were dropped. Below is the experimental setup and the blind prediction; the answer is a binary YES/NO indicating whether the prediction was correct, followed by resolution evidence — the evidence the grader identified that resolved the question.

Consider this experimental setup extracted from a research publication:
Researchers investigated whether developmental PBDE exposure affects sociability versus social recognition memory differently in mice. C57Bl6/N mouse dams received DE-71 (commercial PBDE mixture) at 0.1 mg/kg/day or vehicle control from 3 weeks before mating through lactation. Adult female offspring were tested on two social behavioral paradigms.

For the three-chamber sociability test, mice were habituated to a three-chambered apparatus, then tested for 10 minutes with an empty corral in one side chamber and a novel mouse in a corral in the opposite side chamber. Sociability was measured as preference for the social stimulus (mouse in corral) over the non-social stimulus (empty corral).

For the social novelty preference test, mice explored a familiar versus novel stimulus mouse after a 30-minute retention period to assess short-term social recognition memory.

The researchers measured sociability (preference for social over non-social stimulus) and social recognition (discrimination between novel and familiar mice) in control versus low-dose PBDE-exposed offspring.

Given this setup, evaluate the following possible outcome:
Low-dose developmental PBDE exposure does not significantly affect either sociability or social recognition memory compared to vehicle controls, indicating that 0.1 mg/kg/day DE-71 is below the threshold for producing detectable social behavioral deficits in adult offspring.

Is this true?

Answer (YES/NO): NO